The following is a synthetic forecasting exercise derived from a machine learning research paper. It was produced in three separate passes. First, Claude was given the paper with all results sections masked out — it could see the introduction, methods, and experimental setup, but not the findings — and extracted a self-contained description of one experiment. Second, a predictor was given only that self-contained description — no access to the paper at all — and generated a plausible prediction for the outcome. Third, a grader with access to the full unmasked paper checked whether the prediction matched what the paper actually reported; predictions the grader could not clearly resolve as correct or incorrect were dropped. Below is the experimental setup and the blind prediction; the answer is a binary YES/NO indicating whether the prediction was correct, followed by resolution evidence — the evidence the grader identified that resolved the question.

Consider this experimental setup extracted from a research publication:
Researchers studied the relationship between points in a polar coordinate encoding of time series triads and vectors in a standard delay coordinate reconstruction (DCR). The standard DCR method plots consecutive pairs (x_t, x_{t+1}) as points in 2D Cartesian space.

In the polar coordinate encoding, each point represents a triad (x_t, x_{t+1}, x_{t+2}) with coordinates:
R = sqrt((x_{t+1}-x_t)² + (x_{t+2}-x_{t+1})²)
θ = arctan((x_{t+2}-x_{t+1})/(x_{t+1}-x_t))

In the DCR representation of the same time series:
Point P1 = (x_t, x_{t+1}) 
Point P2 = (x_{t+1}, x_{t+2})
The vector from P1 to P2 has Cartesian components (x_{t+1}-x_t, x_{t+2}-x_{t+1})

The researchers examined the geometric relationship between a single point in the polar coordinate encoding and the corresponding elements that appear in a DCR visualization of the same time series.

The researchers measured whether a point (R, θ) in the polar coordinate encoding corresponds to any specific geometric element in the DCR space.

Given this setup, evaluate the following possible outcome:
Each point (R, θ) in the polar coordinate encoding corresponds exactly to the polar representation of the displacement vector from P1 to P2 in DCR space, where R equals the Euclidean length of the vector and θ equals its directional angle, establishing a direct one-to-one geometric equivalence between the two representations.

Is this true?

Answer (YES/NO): YES